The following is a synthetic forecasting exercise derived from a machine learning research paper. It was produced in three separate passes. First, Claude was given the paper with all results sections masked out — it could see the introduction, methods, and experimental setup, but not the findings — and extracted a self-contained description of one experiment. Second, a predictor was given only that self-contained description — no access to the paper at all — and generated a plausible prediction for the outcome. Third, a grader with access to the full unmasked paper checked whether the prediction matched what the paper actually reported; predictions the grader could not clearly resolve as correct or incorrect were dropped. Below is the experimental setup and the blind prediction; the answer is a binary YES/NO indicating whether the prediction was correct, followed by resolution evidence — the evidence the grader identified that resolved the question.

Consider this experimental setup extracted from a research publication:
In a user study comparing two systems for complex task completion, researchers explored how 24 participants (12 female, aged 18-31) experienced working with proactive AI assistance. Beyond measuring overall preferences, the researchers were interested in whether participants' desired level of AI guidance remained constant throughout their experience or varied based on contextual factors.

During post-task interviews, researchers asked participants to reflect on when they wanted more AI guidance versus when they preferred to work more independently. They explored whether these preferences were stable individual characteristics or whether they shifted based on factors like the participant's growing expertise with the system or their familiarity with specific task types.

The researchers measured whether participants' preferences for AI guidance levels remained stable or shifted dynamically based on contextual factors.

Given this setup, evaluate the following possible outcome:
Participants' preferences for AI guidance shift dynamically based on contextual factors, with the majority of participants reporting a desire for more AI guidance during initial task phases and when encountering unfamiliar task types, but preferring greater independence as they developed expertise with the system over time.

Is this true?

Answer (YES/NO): NO